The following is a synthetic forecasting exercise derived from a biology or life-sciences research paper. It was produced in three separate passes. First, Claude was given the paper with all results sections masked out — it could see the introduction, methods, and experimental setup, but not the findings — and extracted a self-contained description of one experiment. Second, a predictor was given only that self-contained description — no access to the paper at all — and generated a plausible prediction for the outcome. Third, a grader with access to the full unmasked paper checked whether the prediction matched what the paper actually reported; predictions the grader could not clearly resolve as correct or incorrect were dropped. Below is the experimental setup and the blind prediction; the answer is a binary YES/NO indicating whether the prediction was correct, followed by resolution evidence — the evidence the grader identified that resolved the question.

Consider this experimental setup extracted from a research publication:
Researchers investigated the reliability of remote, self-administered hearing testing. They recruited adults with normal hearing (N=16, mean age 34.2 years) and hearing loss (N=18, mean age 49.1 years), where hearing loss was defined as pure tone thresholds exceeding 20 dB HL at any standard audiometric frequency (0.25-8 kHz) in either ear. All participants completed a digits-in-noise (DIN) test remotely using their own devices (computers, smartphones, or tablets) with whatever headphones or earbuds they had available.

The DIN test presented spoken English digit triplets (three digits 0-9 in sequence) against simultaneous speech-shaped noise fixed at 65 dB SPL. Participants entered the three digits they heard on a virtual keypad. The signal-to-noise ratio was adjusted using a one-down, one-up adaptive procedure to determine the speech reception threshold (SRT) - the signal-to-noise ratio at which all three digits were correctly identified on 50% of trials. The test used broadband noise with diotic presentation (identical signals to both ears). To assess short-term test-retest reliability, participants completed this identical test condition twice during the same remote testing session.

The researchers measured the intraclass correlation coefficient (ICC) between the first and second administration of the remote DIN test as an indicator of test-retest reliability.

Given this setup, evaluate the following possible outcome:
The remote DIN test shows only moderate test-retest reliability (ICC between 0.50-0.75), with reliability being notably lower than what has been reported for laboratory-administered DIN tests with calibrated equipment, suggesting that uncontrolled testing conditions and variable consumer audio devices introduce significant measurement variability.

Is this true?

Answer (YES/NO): NO